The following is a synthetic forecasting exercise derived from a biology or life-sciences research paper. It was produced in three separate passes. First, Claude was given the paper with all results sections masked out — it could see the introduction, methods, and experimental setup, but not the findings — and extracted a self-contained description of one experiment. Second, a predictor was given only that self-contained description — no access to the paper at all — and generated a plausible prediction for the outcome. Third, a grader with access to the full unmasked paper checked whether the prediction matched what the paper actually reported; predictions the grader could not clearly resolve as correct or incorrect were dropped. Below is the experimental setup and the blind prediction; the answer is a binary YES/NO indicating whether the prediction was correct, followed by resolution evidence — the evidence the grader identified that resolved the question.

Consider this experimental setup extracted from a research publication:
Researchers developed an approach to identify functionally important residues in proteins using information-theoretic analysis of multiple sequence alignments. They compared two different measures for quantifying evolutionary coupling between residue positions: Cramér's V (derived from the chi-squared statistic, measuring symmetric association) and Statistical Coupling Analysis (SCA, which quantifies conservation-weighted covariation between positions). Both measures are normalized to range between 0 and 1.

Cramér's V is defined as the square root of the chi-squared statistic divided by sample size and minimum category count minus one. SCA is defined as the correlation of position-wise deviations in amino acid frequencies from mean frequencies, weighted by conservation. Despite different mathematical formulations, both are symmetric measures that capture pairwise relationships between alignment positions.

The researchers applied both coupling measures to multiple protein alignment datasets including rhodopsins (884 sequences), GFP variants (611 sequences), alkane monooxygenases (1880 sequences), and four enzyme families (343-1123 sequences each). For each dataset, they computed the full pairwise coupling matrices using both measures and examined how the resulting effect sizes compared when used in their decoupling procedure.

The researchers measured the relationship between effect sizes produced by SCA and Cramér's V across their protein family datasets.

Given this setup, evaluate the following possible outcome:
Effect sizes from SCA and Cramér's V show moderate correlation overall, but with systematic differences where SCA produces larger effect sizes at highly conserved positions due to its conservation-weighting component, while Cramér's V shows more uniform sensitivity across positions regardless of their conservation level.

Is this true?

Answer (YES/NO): NO